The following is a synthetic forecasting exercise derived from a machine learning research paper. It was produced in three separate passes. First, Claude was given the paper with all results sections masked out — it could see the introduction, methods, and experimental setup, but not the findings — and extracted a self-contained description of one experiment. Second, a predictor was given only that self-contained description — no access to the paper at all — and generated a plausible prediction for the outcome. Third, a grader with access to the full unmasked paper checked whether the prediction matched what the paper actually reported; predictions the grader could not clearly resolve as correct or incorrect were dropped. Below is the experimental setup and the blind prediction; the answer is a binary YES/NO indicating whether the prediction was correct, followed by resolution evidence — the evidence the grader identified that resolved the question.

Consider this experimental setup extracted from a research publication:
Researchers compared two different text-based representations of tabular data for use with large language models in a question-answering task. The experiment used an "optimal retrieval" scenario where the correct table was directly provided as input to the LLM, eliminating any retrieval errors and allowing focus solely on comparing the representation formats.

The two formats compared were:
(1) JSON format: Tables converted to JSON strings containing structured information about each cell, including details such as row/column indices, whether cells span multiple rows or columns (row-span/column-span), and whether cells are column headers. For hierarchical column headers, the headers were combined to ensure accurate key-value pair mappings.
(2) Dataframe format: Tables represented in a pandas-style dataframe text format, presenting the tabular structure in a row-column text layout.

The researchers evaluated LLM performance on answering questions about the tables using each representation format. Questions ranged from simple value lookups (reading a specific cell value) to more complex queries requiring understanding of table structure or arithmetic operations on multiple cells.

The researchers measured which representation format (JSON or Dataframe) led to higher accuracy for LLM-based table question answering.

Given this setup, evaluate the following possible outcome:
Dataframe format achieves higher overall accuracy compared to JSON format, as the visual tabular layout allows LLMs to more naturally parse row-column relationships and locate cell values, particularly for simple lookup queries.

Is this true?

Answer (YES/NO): NO